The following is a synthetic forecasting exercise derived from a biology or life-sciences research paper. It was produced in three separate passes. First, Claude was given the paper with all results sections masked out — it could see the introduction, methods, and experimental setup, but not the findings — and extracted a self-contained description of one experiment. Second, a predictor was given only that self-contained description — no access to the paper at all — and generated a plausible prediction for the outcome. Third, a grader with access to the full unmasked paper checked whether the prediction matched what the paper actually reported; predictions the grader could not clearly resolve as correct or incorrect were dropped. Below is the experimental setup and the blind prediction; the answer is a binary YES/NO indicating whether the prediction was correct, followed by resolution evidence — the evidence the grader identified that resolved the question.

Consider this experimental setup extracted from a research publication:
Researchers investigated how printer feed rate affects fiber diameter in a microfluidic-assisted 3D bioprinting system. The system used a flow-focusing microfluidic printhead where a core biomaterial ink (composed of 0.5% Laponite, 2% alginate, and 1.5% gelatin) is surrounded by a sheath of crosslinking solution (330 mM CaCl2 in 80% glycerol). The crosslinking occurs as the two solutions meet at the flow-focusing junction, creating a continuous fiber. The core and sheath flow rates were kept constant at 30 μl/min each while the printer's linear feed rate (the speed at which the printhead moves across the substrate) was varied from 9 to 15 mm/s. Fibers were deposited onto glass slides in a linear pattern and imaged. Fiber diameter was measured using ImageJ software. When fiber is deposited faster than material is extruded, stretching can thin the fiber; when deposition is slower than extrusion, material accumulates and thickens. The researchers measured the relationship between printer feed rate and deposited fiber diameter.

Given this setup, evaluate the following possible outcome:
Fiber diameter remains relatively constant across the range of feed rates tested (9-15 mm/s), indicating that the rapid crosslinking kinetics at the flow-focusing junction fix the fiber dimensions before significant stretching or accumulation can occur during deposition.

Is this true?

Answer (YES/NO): NO